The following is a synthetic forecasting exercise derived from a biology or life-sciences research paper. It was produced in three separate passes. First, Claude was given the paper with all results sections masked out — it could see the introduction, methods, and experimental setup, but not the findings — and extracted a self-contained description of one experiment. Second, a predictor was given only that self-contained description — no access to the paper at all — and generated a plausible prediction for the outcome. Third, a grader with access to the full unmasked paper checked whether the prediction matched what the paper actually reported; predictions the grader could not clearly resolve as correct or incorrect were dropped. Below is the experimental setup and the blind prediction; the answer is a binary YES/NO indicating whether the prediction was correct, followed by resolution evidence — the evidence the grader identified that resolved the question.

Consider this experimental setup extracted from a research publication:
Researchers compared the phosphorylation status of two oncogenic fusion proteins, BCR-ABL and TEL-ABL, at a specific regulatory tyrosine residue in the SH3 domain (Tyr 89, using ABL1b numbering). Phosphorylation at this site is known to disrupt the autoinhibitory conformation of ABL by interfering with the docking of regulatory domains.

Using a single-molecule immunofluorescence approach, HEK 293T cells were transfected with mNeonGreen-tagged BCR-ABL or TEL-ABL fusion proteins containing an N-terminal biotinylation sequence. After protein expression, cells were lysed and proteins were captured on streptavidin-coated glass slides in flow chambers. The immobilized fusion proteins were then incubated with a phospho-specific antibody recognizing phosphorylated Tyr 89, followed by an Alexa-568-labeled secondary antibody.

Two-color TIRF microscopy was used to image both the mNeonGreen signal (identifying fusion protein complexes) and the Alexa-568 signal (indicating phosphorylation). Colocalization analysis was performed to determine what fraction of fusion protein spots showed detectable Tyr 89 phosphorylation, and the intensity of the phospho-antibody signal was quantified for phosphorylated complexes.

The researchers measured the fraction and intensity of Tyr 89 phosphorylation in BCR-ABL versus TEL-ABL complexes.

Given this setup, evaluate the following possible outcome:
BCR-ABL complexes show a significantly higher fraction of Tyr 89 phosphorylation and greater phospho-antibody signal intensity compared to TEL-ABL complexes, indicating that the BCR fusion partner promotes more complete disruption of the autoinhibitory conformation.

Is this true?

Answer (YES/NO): NO